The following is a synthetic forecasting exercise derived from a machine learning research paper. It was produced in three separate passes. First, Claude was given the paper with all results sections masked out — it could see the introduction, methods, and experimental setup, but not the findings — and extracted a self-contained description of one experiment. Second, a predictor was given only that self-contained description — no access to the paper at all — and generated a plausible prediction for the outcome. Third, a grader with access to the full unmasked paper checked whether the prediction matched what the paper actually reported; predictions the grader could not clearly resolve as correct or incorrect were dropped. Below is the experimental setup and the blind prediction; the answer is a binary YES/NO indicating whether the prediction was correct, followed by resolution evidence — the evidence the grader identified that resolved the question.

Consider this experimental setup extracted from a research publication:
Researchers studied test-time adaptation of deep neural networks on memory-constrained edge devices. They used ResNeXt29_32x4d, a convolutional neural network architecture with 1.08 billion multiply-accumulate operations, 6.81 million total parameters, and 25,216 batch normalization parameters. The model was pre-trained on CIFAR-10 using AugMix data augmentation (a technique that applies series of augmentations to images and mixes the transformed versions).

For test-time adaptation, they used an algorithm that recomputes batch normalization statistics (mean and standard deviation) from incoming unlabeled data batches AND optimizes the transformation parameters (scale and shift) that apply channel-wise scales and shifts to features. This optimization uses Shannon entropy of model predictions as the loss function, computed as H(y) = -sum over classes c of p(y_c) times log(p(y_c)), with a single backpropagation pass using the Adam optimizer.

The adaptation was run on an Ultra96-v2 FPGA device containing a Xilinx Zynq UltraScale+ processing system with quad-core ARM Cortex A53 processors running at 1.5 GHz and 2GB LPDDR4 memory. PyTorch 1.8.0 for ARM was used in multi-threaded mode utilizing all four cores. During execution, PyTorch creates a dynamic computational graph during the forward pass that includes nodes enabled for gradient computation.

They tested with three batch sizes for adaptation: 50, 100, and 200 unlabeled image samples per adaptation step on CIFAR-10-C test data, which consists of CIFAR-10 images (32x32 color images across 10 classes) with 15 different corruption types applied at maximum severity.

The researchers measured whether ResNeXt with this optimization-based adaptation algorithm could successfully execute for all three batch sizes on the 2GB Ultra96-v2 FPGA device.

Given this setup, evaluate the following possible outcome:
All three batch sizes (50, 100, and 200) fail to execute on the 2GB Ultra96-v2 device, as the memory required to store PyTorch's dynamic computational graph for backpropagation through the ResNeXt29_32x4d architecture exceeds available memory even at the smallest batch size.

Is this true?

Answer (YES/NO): NO